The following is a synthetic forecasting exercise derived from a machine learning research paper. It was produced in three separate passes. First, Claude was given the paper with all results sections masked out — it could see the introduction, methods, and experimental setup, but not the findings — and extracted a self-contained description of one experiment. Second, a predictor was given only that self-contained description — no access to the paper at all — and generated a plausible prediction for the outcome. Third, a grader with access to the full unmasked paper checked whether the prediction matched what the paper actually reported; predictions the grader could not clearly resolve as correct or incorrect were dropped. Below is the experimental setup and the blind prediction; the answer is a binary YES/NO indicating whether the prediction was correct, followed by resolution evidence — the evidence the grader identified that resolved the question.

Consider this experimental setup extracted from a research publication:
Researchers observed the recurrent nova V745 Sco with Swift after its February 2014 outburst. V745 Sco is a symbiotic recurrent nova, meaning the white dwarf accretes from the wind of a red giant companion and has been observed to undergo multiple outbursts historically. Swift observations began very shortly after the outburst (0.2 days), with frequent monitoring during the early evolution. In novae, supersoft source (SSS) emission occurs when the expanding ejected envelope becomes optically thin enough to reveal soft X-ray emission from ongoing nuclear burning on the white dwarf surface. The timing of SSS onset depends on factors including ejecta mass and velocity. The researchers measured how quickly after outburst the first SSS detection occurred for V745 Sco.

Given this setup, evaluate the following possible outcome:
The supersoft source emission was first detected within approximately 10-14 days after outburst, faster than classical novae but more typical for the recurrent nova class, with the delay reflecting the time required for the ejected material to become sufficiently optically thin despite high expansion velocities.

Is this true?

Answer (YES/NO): NO